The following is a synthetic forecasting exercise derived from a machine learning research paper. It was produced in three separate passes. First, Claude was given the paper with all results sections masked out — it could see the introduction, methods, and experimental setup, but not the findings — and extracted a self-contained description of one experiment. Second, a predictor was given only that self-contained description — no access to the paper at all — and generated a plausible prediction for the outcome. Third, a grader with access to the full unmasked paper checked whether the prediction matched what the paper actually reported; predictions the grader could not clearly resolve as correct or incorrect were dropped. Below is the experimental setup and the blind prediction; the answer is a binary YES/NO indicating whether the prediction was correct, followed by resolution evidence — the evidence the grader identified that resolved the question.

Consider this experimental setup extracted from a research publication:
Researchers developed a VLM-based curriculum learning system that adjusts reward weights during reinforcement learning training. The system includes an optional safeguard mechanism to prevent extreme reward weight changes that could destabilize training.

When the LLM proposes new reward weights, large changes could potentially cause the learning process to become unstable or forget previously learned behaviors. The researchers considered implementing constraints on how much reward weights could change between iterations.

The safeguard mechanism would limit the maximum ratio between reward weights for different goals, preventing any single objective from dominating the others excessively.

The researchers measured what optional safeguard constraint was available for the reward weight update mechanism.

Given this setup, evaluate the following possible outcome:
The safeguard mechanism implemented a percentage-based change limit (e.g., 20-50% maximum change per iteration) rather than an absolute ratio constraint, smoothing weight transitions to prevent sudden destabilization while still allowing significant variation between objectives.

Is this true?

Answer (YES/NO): NO